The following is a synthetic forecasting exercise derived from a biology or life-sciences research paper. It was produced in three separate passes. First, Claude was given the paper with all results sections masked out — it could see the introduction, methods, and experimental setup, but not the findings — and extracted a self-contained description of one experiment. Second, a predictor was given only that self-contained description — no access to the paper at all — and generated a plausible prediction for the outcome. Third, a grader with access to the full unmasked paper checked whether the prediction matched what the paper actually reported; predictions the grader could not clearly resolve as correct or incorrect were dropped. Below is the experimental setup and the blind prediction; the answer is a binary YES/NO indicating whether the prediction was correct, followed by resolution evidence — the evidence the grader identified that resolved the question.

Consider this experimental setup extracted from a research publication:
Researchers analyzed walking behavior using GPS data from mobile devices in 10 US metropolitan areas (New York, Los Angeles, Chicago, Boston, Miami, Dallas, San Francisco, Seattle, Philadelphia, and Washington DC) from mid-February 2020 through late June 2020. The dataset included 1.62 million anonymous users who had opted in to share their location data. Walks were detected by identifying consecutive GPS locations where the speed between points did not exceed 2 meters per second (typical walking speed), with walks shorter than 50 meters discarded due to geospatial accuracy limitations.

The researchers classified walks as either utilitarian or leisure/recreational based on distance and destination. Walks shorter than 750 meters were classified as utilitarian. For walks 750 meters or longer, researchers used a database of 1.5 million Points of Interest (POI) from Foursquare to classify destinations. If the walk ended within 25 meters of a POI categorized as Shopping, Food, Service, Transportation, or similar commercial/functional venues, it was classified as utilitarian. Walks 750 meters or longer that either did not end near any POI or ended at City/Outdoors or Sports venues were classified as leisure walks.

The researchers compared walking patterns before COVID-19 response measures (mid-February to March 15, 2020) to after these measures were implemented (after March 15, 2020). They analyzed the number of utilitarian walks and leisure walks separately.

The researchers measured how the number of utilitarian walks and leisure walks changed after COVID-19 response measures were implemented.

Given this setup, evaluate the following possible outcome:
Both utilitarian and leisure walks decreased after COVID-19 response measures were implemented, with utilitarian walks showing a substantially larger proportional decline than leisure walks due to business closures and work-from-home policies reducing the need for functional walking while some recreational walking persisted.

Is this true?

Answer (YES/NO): YES